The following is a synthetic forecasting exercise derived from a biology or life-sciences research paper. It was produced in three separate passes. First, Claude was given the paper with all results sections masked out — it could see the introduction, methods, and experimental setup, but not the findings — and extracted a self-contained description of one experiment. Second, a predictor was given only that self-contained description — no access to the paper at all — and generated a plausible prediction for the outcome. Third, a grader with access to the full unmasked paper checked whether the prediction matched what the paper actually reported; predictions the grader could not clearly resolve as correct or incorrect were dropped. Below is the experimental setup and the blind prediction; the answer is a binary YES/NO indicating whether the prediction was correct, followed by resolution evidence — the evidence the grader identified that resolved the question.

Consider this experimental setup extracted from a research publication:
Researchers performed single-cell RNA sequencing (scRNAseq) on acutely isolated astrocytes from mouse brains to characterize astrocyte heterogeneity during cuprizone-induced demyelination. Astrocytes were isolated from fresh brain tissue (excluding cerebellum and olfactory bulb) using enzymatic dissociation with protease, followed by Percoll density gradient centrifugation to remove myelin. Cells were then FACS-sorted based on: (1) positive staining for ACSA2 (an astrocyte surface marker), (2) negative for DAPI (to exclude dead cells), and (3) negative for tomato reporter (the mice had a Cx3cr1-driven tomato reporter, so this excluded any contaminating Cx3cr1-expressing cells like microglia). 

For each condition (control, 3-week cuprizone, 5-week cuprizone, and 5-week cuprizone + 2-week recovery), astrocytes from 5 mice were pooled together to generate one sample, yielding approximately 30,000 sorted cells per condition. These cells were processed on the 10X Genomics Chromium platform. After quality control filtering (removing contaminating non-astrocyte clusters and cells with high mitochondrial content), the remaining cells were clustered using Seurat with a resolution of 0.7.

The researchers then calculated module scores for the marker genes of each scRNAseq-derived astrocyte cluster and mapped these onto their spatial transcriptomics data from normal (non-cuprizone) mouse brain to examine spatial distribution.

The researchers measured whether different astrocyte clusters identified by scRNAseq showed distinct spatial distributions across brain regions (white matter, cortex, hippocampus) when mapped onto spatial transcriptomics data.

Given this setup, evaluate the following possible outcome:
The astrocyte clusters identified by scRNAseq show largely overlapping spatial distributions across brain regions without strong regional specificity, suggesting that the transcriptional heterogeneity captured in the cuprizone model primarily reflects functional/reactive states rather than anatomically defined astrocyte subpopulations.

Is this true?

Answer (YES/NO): NO